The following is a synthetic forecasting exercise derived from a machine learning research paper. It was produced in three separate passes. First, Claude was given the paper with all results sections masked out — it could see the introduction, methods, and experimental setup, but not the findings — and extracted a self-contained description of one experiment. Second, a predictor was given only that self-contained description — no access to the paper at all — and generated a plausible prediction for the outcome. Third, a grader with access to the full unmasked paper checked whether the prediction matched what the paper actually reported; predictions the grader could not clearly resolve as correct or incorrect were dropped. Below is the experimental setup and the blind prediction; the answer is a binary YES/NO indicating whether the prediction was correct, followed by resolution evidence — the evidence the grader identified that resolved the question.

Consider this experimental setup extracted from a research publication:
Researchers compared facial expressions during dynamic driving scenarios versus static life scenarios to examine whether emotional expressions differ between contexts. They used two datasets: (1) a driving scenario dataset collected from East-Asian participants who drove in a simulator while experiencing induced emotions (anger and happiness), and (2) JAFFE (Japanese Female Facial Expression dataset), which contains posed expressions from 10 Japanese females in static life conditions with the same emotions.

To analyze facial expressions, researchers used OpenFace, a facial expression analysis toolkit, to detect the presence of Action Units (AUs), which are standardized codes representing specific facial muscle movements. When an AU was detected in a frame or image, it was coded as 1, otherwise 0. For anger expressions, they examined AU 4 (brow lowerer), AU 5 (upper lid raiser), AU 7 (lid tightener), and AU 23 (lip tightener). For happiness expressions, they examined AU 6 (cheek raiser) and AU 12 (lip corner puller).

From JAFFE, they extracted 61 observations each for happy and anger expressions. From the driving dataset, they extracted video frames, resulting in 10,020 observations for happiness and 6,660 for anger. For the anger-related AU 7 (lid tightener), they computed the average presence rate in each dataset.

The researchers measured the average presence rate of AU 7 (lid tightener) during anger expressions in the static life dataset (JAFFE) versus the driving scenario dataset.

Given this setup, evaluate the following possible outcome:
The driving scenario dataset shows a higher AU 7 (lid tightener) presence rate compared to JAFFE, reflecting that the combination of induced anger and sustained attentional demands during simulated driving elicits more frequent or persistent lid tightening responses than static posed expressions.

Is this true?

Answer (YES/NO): YES